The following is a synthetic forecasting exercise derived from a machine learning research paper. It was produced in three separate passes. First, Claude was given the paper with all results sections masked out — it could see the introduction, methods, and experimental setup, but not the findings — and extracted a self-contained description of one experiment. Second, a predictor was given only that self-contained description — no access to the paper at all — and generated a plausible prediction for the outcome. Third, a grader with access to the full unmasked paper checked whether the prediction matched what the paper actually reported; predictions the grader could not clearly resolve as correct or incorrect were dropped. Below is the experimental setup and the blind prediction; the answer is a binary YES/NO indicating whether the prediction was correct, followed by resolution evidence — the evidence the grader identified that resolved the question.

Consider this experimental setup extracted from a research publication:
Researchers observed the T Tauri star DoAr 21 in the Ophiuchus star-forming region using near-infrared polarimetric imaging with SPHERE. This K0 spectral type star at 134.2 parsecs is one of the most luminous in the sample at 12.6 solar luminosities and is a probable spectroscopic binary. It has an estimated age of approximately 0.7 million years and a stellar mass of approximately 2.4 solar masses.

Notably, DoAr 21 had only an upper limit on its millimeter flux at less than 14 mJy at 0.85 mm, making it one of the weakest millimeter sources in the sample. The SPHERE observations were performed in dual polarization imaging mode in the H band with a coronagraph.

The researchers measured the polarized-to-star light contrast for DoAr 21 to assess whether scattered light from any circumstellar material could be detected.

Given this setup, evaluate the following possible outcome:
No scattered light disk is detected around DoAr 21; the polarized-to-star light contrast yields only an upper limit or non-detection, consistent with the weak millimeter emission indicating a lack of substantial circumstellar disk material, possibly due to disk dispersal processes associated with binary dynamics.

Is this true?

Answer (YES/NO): NO